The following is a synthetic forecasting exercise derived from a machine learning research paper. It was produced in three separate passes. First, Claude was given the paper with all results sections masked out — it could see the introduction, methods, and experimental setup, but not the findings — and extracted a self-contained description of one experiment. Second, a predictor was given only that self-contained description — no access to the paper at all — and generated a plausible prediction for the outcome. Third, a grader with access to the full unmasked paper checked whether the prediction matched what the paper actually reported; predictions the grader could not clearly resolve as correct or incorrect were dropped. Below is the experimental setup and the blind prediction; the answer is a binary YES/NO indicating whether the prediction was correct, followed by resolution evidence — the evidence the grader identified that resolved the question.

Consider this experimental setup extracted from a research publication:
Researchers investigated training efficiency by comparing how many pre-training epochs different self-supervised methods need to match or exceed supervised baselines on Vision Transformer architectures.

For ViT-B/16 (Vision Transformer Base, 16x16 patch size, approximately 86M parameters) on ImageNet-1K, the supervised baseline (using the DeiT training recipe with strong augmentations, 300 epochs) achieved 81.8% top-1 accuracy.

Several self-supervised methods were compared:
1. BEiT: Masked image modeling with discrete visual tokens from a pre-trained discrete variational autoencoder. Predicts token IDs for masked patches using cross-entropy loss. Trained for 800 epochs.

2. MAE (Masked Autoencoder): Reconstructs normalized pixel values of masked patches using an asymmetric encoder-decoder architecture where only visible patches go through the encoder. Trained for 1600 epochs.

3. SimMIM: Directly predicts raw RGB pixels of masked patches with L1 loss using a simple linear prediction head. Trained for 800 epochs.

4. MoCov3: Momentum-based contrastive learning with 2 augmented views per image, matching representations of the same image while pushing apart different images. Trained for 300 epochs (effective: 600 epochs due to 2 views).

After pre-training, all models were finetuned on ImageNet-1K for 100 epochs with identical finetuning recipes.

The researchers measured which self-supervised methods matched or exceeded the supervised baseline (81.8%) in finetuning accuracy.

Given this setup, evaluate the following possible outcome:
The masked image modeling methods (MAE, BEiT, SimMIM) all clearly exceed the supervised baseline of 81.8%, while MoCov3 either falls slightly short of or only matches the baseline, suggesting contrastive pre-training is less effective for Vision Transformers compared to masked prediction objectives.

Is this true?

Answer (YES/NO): NO